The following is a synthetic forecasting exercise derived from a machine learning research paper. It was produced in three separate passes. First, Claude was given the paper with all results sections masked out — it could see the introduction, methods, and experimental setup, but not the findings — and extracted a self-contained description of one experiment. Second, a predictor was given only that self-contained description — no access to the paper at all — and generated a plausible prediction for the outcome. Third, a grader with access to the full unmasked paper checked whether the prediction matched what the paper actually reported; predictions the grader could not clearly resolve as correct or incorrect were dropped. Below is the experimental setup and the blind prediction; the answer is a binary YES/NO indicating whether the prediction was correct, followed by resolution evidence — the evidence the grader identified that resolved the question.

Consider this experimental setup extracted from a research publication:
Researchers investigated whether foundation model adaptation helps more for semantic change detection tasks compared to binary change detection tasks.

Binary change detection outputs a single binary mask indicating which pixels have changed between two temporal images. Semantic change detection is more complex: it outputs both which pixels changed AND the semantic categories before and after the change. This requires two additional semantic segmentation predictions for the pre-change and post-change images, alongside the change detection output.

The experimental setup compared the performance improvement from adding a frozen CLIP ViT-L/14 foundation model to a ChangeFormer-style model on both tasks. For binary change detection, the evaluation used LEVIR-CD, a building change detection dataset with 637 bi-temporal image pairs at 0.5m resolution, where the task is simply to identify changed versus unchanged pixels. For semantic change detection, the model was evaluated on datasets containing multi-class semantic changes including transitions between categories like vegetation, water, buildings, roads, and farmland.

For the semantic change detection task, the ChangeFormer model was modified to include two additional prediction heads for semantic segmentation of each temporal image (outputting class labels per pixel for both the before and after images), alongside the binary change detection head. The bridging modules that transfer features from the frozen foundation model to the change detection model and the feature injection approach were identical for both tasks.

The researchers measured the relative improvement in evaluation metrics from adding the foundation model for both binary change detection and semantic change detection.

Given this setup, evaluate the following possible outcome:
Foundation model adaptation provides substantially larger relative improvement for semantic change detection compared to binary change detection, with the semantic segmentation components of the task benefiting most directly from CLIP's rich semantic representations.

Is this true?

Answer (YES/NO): NO